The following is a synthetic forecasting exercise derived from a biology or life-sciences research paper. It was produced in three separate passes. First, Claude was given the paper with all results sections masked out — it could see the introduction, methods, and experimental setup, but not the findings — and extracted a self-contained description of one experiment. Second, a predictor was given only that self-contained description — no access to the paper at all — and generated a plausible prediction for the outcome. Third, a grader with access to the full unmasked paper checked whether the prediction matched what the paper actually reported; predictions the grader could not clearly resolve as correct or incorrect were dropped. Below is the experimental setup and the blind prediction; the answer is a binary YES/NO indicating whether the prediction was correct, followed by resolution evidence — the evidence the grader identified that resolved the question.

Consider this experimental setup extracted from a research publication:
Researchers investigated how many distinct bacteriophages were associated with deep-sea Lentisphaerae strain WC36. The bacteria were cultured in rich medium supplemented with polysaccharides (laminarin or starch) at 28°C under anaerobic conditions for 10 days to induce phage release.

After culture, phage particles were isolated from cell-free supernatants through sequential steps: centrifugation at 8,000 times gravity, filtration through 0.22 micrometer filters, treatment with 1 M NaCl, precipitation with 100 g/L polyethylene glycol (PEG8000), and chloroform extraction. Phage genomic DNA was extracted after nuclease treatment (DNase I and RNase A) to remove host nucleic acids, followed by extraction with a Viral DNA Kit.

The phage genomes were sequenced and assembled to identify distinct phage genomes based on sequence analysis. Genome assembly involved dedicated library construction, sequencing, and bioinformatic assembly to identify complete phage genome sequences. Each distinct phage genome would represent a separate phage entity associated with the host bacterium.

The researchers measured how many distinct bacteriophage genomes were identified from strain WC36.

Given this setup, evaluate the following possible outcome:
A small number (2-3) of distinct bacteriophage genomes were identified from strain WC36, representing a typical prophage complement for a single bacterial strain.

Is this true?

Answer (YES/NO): YES